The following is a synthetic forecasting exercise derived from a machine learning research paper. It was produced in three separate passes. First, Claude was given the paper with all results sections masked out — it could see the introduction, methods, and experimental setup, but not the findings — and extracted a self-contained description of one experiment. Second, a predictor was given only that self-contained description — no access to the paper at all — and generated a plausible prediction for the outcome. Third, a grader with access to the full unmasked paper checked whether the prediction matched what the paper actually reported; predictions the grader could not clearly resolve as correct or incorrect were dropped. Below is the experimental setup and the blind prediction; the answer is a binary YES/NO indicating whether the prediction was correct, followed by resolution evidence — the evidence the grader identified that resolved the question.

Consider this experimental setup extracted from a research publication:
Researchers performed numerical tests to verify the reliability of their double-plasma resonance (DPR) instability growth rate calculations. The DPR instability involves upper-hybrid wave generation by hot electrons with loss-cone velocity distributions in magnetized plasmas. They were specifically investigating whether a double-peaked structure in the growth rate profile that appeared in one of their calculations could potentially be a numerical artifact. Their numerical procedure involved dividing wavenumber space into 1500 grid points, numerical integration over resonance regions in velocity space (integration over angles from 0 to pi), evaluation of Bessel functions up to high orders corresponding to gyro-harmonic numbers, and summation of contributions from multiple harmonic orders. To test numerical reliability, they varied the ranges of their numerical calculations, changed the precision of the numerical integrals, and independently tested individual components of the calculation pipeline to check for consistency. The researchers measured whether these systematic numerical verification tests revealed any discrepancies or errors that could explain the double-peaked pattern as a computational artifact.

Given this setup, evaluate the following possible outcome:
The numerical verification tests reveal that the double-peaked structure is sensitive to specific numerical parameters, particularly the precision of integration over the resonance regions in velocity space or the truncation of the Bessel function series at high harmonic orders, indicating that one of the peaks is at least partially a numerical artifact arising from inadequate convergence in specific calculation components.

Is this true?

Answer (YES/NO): NO